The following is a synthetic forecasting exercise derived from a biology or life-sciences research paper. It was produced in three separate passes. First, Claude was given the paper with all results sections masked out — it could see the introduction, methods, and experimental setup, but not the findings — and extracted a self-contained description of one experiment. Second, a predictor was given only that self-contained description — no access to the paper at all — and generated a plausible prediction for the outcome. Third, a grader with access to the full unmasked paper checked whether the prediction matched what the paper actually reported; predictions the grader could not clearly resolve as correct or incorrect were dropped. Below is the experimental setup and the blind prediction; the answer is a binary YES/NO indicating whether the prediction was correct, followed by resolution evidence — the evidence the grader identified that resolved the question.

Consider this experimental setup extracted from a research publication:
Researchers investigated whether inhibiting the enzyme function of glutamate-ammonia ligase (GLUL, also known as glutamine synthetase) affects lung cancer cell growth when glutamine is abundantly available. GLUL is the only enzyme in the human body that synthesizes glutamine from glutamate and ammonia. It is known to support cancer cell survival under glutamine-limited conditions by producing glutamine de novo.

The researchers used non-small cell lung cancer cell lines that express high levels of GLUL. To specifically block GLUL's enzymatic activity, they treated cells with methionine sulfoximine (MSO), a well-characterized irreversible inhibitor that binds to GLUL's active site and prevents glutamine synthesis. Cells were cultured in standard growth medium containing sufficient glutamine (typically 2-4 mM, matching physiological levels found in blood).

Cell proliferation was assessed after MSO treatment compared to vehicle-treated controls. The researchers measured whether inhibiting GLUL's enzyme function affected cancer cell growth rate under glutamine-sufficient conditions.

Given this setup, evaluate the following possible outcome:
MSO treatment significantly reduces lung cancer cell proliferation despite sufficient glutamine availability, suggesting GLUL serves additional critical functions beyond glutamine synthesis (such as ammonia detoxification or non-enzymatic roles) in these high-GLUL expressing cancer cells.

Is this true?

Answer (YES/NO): NO